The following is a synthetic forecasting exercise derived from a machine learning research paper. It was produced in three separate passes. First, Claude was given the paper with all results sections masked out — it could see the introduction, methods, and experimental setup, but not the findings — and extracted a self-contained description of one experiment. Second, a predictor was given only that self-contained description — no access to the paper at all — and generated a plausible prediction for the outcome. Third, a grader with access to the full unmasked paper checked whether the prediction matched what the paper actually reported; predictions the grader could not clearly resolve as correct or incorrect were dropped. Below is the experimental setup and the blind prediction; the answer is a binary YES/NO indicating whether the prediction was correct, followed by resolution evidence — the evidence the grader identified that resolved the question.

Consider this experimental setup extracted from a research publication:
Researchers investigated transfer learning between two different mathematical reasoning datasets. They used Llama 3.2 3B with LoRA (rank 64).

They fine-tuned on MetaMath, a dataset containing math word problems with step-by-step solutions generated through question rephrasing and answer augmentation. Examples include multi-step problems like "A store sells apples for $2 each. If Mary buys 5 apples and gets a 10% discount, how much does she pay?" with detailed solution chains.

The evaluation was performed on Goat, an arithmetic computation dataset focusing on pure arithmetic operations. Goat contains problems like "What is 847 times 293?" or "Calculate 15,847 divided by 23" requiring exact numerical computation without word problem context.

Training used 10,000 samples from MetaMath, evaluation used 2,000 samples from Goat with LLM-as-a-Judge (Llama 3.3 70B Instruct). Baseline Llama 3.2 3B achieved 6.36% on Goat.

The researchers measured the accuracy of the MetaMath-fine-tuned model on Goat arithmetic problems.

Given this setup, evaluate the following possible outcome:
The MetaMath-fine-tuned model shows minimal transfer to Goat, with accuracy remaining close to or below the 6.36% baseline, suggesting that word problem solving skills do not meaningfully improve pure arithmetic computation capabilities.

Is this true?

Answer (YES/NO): YES